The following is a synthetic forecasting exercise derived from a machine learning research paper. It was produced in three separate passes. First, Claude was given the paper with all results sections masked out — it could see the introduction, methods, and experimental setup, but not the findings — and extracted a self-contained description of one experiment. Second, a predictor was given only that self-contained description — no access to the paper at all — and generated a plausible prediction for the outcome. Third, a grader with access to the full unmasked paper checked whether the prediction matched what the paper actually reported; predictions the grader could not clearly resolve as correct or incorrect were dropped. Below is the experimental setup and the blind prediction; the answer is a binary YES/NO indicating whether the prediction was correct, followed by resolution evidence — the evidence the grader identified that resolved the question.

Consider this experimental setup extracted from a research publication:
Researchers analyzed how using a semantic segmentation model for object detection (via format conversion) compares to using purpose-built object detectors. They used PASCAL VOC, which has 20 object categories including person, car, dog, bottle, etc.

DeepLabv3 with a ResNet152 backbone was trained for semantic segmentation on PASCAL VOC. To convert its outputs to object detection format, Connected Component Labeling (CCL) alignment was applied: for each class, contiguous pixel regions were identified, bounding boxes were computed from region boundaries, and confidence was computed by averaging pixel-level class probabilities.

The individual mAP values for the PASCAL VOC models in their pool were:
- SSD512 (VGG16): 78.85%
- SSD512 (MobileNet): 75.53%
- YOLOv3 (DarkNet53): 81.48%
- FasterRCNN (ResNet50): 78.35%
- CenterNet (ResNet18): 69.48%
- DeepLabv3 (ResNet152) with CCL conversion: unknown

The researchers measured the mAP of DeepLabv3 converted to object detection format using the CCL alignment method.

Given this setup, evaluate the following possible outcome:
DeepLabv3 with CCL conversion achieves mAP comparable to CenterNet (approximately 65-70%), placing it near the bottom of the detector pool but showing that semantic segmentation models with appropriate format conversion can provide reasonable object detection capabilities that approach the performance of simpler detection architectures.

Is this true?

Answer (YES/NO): NO